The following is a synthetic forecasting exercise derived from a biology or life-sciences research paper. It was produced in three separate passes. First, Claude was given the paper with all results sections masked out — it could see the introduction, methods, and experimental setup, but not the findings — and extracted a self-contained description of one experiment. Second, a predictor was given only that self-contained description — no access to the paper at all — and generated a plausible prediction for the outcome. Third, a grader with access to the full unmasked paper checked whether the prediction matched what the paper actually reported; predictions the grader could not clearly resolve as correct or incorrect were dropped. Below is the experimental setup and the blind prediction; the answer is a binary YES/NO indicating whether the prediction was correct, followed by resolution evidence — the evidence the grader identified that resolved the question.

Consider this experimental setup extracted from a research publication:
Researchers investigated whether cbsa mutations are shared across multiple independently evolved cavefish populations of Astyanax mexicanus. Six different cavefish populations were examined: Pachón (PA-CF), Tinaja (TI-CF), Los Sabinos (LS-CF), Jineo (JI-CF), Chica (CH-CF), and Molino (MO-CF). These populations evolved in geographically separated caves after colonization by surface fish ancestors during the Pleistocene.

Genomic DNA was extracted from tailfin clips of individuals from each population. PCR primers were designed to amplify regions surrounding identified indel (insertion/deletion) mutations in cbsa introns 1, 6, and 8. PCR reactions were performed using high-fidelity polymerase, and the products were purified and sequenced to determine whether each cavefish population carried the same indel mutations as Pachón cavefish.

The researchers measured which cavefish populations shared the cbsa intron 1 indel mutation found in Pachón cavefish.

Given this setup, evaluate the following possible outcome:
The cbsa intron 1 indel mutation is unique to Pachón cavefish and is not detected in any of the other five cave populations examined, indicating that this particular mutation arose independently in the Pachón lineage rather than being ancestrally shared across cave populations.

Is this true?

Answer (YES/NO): NO